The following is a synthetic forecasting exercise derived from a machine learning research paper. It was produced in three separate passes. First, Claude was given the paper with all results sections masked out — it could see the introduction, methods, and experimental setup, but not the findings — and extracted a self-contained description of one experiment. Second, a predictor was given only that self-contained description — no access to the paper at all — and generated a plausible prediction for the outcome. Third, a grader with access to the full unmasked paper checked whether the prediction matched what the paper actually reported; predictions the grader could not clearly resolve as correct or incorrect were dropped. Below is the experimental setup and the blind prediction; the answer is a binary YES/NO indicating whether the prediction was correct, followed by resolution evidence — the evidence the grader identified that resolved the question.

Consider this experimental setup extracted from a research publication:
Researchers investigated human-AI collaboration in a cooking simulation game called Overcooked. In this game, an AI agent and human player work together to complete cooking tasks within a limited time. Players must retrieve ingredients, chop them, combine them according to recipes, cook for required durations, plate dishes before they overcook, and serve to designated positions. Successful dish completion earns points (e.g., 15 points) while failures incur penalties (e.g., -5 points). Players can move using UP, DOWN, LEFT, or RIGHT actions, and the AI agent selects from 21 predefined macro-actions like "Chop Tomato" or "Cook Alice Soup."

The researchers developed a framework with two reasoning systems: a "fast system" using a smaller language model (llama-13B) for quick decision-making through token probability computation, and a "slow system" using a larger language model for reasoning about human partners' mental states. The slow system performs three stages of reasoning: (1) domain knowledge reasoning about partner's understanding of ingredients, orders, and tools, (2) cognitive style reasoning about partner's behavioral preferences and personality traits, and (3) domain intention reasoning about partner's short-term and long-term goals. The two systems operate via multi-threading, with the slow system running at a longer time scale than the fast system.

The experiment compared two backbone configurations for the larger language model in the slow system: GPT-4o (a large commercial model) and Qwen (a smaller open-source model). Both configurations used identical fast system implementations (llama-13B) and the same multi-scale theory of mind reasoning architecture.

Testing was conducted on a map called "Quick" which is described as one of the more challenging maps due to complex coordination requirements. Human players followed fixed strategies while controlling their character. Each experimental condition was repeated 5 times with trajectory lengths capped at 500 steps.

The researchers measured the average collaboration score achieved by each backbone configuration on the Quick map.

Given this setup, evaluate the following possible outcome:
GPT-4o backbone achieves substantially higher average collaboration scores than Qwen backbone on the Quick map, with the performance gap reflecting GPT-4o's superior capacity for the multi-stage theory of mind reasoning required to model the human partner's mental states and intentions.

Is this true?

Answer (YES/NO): NO